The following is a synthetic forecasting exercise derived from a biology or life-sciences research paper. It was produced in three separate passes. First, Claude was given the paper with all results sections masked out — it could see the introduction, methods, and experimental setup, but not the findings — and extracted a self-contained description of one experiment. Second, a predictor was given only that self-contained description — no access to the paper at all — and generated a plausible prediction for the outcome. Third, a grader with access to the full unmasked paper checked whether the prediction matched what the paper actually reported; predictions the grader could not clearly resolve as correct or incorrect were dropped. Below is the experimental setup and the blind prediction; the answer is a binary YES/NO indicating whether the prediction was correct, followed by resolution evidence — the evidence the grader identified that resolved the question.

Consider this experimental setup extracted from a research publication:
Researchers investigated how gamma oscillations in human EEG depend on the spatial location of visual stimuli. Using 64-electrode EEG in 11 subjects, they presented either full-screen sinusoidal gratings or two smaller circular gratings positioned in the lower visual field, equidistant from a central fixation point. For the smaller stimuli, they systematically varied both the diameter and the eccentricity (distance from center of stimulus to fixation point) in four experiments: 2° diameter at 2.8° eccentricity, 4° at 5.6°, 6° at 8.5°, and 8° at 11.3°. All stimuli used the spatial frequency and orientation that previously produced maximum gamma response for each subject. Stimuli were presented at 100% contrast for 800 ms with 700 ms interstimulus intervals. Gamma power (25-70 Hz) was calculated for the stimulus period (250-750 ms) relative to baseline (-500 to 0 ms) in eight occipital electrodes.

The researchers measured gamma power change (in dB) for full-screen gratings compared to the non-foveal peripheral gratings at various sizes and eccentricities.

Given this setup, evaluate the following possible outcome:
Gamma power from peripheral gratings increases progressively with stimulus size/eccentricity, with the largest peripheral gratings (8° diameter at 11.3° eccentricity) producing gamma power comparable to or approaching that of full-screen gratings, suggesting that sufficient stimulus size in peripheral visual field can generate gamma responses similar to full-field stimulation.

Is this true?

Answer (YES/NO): NO